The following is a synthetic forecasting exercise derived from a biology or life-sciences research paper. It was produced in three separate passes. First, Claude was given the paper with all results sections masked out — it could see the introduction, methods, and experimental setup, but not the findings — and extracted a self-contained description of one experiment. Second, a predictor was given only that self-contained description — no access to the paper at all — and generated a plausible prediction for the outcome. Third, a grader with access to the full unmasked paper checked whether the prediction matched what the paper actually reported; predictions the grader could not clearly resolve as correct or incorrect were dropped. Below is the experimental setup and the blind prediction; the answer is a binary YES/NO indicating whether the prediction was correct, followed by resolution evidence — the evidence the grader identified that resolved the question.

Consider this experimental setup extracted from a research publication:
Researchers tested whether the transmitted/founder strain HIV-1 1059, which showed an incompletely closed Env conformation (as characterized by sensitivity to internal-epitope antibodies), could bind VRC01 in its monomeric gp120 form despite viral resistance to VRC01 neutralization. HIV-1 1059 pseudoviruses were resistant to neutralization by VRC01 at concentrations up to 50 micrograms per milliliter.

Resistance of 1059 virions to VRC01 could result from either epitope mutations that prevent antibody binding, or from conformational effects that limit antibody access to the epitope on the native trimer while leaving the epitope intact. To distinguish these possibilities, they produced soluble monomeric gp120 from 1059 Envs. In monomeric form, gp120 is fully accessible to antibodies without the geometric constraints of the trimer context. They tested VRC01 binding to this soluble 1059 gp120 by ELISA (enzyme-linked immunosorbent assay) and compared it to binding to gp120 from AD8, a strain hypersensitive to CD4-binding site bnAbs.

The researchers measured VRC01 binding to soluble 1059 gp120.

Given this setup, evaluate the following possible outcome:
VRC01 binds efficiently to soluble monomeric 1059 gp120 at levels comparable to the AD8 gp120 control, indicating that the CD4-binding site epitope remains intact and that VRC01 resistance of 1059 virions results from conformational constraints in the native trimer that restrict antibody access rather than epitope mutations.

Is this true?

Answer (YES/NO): YES